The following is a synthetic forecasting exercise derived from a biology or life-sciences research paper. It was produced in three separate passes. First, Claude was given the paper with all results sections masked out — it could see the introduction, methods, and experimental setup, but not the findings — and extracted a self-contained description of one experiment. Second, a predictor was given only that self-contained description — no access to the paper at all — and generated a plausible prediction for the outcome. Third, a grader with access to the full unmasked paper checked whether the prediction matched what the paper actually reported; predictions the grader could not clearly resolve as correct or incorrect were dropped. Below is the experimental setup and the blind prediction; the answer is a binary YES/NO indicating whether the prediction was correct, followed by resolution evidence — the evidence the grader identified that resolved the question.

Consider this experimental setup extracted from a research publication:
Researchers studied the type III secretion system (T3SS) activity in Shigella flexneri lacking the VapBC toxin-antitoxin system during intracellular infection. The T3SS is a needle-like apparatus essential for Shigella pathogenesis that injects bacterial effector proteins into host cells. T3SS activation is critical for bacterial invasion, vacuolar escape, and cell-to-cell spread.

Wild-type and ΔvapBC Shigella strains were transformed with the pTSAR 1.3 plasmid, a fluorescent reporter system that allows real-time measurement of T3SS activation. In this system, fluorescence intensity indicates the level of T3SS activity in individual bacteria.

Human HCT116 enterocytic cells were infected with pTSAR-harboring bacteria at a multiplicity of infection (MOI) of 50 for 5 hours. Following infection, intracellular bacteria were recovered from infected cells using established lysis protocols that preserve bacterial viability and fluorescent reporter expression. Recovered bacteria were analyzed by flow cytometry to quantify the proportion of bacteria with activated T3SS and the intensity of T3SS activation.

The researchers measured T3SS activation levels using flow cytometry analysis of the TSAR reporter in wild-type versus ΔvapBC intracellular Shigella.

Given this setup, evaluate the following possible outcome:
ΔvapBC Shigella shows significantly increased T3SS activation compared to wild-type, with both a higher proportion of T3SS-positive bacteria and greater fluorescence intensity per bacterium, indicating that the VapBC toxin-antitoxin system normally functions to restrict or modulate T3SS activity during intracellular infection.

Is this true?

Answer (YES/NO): NO